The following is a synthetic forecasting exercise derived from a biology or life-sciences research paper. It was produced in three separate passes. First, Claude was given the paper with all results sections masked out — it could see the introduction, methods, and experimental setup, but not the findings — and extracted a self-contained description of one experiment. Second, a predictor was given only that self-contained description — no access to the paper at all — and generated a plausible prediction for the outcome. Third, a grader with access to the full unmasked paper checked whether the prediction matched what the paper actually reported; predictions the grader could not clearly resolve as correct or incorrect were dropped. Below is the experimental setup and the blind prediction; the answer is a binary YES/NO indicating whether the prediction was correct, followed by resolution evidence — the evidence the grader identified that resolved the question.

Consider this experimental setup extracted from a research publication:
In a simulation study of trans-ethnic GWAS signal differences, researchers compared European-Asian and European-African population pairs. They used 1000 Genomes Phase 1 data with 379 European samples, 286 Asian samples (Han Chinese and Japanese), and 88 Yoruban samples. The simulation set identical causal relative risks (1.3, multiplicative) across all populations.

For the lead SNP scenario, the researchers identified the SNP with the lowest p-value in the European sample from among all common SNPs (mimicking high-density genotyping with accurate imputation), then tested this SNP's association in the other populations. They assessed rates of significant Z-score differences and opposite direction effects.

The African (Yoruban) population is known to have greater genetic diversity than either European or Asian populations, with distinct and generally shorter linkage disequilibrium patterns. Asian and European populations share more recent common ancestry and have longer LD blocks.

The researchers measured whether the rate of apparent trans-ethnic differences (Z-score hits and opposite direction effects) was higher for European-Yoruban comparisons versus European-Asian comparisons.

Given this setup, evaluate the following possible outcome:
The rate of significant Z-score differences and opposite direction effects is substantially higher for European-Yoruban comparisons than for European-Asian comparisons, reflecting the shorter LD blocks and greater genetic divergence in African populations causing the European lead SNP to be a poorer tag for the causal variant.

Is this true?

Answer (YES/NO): NO